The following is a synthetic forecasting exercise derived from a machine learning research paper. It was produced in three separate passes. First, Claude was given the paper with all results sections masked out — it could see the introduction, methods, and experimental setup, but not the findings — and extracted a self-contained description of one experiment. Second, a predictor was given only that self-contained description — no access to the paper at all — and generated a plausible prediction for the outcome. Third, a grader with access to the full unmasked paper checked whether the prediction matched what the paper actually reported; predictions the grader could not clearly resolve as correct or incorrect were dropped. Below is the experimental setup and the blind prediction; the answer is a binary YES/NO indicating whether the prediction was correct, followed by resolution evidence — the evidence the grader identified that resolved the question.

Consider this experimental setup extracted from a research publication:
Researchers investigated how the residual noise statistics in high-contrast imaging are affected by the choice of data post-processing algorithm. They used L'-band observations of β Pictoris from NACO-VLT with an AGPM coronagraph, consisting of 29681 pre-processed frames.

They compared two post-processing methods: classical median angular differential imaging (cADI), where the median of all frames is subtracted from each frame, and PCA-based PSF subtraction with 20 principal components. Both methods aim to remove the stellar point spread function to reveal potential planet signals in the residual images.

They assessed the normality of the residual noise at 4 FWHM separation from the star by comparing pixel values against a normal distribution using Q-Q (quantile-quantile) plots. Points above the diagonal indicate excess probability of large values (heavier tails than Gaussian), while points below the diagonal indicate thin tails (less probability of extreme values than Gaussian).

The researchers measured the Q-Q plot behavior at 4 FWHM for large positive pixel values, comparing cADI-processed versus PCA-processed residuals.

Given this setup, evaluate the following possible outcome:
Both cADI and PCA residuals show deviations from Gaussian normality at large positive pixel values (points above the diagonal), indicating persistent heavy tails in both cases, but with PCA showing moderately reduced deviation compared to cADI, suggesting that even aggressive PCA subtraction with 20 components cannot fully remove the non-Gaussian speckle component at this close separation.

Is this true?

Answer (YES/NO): NO